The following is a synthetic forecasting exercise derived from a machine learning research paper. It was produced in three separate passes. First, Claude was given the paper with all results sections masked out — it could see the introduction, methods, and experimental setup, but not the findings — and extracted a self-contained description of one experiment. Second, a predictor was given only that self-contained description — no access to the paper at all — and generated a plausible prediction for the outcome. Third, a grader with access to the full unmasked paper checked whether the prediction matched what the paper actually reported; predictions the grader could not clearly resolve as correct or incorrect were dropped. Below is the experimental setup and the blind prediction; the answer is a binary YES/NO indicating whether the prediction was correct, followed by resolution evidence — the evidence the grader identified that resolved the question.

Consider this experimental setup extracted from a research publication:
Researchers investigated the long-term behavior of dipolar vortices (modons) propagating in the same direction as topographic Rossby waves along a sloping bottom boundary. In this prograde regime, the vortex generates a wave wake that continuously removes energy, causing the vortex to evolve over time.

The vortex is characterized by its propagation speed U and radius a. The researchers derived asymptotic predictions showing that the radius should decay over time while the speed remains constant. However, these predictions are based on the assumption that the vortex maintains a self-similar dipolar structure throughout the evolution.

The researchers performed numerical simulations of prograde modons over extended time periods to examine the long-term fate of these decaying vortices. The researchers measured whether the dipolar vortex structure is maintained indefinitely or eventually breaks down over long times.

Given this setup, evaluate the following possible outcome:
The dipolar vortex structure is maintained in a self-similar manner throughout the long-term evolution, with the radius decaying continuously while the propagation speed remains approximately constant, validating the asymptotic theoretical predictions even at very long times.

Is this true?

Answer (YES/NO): NO